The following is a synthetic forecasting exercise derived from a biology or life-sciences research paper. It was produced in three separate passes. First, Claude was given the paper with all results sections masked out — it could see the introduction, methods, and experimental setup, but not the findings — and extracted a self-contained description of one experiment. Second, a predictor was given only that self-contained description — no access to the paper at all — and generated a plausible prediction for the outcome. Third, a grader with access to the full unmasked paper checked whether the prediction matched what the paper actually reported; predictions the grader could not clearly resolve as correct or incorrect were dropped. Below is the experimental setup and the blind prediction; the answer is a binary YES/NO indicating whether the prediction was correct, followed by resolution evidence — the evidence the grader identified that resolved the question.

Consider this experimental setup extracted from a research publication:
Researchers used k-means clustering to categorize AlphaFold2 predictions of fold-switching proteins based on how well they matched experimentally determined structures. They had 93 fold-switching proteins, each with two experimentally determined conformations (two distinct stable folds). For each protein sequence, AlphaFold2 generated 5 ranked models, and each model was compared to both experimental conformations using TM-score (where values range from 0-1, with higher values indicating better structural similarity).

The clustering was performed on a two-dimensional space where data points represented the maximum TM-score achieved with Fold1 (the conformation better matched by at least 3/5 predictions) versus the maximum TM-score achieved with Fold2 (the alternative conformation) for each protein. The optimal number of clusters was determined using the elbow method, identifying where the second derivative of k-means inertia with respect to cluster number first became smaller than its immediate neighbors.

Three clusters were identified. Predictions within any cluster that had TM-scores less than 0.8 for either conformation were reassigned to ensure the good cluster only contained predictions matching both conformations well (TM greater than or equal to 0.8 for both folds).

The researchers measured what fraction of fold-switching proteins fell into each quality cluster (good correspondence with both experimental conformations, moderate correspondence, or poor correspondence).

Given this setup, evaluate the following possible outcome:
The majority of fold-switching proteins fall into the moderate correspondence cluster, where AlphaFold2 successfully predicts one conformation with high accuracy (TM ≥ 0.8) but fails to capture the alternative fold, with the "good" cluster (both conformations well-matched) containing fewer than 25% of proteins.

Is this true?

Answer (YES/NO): NO